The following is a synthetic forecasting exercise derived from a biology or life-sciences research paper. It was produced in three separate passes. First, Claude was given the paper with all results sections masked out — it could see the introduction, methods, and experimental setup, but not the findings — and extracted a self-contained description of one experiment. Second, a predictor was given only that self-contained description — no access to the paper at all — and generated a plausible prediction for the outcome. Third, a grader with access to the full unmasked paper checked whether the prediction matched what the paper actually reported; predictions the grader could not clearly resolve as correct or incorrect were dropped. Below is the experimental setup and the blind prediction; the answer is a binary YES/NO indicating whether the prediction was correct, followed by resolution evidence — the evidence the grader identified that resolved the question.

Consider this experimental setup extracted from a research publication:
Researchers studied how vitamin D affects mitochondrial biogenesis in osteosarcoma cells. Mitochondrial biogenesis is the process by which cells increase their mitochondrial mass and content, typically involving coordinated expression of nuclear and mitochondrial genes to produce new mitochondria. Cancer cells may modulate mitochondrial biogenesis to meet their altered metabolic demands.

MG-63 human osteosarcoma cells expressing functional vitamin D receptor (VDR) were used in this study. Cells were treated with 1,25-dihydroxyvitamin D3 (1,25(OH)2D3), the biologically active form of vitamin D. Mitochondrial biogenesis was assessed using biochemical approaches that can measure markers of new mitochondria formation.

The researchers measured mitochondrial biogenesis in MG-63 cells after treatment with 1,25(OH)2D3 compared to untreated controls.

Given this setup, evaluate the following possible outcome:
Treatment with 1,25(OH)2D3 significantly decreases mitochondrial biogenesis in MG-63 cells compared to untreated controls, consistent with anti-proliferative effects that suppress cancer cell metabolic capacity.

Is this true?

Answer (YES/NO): YES